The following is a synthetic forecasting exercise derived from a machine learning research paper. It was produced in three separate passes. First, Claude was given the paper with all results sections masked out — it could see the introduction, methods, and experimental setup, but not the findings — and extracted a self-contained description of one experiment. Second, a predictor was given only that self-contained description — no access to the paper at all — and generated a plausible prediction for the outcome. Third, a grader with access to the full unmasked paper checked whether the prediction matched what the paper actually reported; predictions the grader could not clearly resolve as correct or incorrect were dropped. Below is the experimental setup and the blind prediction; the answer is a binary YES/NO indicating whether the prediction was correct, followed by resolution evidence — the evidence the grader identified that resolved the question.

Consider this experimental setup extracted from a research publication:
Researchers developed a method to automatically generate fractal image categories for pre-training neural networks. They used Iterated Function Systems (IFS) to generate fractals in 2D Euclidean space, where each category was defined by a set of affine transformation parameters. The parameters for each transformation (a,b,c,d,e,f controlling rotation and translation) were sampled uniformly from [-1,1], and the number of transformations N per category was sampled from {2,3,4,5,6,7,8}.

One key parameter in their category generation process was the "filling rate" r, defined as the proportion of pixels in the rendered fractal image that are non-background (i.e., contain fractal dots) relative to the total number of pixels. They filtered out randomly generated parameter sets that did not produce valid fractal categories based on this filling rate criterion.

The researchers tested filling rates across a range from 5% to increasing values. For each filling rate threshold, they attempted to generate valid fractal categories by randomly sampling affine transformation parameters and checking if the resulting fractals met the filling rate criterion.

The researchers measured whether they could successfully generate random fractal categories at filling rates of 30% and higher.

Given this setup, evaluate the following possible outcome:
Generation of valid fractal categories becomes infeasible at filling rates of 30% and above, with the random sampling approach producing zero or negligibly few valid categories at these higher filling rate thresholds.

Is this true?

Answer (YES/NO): NO